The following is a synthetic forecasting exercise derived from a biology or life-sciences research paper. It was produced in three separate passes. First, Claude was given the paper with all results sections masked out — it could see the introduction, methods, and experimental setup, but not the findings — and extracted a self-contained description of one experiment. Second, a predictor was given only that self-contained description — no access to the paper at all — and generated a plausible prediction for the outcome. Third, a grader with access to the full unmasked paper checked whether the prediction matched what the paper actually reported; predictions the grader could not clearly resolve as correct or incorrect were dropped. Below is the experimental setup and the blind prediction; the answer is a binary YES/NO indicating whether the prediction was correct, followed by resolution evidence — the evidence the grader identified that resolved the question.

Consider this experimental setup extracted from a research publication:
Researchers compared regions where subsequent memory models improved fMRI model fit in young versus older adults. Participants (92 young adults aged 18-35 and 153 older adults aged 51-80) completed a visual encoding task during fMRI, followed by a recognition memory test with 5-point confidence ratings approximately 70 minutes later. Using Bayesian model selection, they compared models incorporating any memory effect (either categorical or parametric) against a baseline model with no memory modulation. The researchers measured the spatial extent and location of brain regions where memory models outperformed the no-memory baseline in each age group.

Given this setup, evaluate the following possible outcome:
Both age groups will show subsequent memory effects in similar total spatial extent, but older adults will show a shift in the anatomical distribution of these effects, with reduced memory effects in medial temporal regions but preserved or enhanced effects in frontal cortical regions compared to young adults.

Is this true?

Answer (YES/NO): NO